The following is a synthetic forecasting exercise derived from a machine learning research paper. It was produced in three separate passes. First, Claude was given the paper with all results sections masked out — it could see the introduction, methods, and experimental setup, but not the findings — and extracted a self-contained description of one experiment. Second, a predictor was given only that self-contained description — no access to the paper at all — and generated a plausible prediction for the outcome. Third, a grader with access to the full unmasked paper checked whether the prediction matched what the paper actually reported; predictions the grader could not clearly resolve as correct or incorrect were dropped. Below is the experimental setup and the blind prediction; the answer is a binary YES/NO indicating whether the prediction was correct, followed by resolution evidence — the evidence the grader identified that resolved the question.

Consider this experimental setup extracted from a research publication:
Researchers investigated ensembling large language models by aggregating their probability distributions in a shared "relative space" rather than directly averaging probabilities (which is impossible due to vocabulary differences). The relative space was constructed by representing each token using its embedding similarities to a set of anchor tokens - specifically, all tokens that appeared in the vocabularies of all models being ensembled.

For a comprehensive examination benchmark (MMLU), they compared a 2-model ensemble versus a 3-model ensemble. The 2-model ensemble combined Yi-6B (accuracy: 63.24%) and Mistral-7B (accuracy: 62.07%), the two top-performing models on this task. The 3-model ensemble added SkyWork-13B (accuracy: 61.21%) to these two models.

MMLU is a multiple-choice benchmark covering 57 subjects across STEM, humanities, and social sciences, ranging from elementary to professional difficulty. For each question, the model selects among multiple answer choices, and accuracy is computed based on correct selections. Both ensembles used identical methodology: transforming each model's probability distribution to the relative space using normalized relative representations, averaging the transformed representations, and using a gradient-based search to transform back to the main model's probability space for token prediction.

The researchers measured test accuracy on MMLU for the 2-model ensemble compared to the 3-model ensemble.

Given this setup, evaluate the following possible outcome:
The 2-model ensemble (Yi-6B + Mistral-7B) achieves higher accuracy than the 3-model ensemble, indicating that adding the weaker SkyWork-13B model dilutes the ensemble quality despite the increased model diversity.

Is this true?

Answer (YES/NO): YES